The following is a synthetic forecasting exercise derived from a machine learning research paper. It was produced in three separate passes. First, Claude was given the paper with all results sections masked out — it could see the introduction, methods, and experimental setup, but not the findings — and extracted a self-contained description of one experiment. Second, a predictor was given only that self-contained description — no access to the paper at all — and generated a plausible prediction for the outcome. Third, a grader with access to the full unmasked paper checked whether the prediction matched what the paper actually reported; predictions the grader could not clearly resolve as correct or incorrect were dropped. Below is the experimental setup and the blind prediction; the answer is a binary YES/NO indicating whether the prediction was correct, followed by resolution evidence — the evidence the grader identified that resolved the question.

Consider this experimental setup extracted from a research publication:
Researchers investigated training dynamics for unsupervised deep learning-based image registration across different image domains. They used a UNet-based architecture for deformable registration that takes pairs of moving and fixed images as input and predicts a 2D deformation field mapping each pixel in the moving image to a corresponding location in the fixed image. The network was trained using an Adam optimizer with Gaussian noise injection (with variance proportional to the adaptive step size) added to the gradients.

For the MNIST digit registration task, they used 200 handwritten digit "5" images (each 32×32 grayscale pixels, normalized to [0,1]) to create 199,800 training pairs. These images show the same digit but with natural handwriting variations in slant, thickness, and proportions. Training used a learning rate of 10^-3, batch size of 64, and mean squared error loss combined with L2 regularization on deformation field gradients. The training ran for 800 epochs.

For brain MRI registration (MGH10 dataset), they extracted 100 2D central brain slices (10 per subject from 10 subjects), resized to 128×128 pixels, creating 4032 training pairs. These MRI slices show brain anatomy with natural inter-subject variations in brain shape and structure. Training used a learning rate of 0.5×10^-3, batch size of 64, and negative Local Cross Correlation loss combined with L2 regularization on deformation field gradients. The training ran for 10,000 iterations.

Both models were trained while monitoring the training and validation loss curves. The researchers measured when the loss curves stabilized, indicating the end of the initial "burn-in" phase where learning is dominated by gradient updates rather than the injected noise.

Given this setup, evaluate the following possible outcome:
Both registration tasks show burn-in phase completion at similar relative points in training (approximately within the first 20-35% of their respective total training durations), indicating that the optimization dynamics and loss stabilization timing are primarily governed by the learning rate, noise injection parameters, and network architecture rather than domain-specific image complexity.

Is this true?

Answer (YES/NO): NO